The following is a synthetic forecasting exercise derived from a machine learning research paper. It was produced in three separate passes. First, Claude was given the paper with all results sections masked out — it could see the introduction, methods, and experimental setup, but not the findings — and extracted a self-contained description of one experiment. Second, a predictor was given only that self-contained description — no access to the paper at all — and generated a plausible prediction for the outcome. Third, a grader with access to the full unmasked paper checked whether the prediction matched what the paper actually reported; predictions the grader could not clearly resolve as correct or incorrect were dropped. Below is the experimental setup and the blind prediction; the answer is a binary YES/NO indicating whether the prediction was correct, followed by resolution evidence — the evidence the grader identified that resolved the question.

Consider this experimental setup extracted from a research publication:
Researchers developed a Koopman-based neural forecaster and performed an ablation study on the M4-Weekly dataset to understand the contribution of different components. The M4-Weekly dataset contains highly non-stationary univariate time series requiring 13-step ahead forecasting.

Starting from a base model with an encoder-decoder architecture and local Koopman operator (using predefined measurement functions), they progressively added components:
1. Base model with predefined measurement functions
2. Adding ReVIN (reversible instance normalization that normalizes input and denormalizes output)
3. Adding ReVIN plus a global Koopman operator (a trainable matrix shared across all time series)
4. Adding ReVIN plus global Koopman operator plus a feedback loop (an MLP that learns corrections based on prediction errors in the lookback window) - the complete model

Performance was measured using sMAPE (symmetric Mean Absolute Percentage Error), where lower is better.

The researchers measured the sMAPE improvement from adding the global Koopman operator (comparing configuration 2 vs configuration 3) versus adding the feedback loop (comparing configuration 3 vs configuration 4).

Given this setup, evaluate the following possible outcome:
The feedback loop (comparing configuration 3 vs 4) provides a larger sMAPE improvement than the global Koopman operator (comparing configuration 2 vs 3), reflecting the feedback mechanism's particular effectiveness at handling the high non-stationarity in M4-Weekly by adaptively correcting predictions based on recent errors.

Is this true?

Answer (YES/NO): NO